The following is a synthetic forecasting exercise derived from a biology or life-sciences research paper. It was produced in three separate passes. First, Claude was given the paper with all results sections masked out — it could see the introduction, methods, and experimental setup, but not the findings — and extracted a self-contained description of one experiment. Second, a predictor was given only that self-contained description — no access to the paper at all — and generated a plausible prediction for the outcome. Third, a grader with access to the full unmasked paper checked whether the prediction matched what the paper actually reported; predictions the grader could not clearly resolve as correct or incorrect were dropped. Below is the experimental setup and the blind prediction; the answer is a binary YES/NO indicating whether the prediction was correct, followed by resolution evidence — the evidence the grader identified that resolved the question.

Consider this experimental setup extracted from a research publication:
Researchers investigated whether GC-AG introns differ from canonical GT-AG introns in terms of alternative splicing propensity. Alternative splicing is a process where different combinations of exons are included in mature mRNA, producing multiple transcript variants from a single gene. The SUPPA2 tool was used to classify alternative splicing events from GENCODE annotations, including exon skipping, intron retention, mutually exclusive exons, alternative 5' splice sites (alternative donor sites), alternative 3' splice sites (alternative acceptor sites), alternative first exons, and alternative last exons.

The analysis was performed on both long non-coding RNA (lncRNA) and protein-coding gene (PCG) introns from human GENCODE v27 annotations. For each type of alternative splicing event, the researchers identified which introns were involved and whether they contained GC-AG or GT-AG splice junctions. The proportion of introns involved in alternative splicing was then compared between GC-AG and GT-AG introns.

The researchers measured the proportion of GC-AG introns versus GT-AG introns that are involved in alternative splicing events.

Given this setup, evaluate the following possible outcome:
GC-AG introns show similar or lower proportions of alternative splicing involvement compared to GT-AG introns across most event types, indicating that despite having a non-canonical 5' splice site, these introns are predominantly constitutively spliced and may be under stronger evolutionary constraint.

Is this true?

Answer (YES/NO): NO